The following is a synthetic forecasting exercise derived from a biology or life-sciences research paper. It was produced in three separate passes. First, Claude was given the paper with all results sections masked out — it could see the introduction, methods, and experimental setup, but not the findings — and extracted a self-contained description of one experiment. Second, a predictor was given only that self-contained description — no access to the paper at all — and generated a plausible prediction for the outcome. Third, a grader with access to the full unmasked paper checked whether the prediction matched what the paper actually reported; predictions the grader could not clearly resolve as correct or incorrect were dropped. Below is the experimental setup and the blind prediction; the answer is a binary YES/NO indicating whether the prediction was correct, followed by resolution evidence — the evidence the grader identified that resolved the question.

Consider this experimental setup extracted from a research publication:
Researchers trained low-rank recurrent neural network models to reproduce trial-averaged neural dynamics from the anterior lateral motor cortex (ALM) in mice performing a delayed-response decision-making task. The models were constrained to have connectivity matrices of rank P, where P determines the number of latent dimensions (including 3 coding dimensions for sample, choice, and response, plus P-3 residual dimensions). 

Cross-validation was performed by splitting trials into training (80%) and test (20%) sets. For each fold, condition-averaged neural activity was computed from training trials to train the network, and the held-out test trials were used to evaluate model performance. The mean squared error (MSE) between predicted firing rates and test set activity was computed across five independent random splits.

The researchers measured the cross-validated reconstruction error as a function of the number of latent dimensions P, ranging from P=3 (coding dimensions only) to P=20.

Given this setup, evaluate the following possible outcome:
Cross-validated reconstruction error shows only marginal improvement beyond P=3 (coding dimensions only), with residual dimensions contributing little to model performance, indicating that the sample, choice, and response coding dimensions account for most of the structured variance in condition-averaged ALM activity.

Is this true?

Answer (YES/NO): NO